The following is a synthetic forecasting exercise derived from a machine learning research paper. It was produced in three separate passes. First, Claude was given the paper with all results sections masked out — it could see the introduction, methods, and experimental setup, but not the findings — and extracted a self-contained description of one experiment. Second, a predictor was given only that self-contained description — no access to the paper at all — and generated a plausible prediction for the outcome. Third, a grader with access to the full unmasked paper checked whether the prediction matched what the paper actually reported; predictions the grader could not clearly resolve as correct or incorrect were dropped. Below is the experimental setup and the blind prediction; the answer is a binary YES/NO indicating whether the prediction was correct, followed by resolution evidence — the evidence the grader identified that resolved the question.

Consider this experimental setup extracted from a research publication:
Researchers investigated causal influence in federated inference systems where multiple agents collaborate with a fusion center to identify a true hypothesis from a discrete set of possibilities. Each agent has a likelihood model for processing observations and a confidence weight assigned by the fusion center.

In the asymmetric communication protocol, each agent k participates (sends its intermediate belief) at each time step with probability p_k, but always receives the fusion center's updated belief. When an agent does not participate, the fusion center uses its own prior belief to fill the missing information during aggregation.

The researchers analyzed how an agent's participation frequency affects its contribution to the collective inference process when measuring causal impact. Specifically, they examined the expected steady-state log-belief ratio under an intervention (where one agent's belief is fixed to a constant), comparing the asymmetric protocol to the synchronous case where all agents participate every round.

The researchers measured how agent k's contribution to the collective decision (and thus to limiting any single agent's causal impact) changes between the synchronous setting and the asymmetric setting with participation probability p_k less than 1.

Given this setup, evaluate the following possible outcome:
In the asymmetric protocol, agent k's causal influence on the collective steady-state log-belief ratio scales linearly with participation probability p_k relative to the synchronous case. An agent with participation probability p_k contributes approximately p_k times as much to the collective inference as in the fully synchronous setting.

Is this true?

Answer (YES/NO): YES